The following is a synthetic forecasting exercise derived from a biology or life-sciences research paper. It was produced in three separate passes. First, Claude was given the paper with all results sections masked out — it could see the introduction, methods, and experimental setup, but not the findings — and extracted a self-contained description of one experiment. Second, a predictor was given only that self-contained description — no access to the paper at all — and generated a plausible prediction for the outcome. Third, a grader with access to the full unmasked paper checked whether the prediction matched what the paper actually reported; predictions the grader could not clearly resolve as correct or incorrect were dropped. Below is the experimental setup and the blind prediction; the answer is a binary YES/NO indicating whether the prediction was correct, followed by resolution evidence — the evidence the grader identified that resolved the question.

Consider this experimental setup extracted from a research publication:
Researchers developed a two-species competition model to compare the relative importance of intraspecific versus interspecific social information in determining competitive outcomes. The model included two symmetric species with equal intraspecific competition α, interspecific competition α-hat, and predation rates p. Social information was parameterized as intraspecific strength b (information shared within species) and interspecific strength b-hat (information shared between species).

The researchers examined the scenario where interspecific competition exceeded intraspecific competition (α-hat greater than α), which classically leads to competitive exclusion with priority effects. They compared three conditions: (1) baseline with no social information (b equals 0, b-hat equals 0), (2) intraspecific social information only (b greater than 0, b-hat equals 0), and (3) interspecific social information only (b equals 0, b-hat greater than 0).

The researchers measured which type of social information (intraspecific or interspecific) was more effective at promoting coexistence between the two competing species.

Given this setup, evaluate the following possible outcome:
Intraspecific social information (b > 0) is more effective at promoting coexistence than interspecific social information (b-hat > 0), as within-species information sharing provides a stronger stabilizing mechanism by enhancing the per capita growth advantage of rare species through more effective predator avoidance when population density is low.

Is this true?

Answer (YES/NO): NO